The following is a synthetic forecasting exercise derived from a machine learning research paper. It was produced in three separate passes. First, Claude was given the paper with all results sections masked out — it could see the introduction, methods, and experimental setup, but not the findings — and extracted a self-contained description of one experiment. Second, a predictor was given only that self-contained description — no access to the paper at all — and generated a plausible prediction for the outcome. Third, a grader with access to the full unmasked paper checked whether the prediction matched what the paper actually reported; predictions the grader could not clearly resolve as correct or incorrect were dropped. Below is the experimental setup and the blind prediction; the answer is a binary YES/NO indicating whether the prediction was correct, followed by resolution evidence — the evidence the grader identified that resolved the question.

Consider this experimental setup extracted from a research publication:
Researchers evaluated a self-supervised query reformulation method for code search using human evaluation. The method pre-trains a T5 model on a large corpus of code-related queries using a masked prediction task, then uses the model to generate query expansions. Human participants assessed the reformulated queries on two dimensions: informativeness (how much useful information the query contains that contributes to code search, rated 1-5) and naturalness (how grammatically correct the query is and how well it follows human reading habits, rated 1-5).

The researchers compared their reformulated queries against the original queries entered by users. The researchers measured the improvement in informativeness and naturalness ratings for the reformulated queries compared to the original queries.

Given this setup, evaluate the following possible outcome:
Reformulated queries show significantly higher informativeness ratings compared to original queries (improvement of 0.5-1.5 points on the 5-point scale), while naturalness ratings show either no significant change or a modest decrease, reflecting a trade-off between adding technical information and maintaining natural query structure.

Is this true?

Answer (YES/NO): NO